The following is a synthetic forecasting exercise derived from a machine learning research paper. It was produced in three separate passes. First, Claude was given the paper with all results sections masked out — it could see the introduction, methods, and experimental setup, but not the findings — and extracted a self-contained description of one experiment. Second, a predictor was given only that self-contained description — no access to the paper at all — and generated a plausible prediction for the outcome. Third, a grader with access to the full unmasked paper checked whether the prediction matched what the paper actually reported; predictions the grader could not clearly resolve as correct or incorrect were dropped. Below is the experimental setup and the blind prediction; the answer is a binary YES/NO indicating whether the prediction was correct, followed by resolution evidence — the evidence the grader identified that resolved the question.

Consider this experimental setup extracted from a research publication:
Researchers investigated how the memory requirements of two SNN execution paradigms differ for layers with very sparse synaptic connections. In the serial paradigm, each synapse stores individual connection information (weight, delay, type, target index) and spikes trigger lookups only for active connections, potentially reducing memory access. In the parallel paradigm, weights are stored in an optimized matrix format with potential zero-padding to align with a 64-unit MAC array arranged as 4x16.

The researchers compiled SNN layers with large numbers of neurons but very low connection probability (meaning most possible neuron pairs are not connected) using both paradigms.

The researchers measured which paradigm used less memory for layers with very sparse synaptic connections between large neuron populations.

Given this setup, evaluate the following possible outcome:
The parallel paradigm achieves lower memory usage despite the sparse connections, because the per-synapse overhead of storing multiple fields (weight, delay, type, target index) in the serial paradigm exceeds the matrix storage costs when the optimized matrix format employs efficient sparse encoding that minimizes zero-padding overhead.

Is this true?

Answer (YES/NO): NO